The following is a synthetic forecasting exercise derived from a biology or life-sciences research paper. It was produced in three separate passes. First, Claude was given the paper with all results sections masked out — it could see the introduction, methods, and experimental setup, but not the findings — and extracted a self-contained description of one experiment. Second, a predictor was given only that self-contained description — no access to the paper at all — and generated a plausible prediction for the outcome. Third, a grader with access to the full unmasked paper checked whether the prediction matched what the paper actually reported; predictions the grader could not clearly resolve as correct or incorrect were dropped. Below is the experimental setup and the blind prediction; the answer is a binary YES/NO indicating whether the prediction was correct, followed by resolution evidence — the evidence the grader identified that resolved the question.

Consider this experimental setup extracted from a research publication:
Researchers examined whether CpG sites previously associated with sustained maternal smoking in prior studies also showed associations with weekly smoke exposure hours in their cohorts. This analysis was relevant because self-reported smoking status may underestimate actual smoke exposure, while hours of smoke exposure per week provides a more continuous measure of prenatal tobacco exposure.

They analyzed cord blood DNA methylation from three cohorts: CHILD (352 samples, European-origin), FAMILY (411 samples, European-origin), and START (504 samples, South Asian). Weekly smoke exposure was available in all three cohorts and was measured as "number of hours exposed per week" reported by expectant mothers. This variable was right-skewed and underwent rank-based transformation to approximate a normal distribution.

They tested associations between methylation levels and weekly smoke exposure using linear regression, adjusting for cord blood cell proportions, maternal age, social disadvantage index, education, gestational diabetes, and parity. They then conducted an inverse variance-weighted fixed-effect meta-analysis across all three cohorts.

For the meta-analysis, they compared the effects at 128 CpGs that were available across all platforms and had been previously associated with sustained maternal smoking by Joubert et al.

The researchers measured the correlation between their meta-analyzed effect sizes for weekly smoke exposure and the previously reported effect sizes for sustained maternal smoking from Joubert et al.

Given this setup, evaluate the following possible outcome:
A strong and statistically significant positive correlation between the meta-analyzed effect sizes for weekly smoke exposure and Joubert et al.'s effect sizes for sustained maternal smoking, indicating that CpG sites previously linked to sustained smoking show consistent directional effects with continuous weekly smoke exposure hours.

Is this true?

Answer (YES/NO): YES